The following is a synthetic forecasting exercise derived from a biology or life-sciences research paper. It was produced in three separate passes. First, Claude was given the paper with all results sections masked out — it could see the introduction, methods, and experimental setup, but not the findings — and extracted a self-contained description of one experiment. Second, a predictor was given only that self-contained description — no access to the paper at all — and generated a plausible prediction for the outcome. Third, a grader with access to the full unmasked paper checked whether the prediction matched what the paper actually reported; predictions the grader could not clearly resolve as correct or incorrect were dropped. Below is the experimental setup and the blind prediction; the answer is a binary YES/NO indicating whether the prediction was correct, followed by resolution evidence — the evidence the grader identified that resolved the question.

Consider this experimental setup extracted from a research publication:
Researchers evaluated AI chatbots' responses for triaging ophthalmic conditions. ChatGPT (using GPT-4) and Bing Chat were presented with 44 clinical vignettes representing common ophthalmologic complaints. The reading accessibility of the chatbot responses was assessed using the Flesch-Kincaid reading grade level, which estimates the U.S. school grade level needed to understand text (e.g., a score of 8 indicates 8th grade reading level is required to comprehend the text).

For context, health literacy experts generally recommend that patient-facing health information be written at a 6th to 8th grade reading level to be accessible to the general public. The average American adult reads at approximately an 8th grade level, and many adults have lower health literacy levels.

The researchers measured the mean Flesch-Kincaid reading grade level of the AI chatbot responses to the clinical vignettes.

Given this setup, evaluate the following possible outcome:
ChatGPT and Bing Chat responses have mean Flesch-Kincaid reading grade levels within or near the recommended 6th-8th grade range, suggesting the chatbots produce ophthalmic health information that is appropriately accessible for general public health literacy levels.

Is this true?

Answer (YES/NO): NO